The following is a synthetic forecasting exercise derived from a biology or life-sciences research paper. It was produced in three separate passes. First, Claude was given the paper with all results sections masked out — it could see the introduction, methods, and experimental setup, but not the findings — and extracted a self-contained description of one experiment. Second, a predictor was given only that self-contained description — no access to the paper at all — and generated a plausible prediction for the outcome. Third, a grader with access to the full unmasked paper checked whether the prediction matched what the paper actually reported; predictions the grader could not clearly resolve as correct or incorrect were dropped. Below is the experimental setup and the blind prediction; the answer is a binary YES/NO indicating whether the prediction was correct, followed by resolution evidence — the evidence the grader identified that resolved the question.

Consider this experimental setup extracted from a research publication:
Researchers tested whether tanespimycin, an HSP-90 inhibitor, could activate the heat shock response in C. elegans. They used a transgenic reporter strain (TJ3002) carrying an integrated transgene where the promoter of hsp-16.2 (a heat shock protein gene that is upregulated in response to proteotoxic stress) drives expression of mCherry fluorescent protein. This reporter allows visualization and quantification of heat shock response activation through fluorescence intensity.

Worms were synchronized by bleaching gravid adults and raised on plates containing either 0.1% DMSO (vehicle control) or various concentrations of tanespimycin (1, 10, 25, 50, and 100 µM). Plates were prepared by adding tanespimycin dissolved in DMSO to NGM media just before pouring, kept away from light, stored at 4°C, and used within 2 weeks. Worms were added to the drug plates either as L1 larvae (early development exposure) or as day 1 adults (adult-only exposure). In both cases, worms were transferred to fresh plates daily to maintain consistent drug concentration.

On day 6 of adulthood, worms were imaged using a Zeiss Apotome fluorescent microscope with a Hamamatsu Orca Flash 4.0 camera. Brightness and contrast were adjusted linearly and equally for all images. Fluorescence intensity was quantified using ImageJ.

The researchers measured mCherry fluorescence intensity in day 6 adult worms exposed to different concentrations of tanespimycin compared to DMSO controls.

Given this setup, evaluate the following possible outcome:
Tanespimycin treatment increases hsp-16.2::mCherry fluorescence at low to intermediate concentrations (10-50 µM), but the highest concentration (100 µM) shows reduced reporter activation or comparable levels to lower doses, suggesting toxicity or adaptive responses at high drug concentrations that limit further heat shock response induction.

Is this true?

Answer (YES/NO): NO